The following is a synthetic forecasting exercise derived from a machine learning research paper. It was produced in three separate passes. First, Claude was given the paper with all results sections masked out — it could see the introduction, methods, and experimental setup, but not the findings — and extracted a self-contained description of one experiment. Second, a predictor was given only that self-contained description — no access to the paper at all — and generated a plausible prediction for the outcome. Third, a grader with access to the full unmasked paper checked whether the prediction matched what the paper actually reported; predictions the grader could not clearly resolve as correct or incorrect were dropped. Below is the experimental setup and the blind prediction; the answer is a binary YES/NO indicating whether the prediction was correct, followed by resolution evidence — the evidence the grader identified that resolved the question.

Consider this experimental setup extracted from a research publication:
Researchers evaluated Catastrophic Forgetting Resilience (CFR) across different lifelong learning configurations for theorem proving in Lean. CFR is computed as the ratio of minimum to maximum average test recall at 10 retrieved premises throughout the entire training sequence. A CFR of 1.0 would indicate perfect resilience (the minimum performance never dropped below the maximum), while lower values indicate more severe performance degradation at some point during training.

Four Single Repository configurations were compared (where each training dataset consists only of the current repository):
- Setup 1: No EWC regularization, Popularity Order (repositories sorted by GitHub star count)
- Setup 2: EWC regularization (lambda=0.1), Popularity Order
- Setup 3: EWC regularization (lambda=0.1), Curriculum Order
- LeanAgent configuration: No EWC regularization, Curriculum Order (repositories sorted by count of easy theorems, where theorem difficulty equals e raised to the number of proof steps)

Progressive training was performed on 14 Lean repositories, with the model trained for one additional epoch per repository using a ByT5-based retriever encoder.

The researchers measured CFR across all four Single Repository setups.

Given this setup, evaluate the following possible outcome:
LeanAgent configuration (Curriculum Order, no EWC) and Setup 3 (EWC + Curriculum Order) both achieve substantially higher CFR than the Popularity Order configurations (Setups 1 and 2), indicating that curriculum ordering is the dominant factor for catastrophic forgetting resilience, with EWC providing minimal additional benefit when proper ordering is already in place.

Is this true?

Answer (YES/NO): NO